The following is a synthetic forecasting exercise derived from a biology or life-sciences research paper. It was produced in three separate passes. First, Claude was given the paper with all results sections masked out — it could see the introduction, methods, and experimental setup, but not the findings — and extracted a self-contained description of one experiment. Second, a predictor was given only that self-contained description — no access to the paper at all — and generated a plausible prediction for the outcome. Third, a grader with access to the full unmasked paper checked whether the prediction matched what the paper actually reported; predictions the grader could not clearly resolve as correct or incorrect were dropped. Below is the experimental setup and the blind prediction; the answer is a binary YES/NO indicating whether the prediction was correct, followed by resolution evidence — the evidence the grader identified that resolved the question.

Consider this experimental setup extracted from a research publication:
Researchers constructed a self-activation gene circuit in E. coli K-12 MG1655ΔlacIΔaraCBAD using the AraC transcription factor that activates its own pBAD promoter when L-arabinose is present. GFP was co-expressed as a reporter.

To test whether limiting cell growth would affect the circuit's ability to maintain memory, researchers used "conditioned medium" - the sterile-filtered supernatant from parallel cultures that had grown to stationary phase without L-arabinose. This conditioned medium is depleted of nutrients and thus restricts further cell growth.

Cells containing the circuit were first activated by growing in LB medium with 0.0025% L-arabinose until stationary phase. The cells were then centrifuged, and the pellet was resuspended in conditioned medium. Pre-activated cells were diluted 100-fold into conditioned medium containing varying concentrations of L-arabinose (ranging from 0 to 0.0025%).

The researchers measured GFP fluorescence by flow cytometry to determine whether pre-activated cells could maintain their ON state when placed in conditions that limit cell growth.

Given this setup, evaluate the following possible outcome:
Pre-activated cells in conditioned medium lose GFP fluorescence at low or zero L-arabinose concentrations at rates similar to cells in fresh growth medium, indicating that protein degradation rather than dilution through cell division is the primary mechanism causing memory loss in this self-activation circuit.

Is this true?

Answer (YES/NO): NO